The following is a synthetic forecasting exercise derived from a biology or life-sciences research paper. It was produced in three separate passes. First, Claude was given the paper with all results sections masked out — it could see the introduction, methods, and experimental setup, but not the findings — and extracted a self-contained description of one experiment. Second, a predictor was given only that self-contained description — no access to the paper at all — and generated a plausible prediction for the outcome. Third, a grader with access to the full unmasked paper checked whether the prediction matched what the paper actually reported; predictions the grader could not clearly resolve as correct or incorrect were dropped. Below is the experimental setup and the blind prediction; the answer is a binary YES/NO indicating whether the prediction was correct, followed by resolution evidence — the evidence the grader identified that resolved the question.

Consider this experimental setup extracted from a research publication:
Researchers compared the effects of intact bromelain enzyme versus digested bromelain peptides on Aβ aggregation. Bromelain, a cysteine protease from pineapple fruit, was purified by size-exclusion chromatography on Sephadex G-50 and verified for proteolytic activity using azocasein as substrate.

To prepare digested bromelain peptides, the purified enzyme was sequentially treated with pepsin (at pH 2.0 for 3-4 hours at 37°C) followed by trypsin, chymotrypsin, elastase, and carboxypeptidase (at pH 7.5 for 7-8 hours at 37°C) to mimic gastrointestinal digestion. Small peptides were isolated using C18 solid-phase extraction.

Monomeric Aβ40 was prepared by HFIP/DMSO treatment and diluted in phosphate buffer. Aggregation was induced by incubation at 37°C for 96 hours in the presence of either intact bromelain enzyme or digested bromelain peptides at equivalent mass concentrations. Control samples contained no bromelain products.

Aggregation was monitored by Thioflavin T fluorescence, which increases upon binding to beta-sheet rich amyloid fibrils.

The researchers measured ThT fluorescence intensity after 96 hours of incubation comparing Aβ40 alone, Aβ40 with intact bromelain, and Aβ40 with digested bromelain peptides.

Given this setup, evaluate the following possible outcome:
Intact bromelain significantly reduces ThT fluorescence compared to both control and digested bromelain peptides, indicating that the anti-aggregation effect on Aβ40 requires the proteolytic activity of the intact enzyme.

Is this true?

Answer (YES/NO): NO